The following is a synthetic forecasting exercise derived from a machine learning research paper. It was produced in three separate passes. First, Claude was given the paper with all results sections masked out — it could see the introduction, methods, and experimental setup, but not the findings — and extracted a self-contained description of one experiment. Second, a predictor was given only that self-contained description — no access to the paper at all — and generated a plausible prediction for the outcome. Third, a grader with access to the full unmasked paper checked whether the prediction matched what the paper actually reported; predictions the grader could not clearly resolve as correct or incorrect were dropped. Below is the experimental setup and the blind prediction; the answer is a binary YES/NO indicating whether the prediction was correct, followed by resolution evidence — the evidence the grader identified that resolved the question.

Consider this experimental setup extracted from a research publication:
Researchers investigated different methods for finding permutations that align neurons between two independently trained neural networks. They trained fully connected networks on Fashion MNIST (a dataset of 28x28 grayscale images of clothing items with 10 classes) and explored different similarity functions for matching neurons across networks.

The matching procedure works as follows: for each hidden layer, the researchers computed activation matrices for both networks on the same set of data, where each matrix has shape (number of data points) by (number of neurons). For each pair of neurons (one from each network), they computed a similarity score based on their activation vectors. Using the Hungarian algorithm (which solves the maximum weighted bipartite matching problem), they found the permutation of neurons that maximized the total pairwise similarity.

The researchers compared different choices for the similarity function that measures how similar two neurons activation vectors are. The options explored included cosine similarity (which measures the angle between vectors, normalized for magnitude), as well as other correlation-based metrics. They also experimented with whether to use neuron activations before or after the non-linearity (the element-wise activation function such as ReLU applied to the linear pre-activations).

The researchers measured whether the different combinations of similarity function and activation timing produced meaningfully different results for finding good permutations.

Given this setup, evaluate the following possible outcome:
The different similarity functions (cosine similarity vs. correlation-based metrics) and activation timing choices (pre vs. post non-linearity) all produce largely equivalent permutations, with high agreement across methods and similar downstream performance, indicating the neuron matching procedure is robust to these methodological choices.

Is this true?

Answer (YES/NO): YES